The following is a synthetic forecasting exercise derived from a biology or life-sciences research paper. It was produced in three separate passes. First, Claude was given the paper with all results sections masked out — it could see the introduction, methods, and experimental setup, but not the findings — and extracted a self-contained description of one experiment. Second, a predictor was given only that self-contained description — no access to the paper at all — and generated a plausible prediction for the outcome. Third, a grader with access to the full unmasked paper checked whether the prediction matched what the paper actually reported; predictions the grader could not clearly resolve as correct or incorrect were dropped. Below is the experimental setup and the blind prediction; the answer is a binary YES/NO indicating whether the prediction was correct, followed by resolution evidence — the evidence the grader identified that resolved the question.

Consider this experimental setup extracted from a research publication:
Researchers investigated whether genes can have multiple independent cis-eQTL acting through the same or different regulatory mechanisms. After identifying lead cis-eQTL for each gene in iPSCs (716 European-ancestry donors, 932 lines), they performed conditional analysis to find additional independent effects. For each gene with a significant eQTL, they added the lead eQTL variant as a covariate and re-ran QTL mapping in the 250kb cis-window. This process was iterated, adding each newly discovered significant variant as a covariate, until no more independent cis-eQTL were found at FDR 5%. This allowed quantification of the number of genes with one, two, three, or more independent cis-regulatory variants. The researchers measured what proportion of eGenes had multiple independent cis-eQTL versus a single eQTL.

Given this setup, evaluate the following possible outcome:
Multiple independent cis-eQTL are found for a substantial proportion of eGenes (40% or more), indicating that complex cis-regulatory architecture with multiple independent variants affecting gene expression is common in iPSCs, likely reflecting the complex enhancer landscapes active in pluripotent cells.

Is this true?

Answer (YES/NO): NO